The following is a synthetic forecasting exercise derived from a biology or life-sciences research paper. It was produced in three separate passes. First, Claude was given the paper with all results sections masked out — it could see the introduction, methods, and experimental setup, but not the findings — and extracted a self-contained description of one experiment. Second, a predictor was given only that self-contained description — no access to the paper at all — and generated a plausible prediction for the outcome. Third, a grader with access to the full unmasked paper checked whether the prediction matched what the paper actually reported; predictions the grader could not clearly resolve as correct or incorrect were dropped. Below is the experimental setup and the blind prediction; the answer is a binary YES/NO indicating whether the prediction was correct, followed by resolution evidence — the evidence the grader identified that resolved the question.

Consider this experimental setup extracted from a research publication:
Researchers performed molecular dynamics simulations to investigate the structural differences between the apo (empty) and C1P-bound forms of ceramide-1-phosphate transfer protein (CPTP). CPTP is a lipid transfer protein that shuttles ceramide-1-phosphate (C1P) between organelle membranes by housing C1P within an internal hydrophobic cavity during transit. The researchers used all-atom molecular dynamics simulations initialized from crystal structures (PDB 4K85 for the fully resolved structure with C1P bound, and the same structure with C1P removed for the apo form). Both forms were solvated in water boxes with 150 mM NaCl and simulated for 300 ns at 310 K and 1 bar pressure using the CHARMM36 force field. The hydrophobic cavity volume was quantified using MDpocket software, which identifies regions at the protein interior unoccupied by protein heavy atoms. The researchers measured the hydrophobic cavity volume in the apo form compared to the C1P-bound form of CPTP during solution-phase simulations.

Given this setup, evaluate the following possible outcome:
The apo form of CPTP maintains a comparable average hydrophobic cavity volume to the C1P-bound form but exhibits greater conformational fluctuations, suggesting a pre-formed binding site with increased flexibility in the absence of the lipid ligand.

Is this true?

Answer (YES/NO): NO